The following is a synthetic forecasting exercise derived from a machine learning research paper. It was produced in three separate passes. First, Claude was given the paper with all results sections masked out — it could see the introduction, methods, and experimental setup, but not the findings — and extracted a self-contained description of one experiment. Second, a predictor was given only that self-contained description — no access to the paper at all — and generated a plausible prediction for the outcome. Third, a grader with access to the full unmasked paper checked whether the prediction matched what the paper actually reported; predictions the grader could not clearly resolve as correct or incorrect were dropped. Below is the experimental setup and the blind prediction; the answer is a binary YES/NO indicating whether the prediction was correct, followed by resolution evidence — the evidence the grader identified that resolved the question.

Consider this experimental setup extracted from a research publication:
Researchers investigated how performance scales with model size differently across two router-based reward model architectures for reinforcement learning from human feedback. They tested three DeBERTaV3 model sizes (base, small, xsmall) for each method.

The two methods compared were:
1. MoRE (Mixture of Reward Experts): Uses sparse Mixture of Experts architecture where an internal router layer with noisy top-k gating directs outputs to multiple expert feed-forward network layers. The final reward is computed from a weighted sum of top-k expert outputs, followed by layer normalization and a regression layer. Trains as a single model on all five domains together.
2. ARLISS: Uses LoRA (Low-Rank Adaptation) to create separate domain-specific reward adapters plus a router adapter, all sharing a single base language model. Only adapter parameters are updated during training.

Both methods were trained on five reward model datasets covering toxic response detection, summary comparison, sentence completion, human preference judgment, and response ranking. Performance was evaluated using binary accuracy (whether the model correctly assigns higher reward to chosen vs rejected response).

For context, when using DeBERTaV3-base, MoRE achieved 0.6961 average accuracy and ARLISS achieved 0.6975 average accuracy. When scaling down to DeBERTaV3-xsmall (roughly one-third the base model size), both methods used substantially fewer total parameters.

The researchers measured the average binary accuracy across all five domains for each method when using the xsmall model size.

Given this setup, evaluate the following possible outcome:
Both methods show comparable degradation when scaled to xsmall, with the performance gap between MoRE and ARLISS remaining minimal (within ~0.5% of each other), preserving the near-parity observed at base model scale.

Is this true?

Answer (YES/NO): NO